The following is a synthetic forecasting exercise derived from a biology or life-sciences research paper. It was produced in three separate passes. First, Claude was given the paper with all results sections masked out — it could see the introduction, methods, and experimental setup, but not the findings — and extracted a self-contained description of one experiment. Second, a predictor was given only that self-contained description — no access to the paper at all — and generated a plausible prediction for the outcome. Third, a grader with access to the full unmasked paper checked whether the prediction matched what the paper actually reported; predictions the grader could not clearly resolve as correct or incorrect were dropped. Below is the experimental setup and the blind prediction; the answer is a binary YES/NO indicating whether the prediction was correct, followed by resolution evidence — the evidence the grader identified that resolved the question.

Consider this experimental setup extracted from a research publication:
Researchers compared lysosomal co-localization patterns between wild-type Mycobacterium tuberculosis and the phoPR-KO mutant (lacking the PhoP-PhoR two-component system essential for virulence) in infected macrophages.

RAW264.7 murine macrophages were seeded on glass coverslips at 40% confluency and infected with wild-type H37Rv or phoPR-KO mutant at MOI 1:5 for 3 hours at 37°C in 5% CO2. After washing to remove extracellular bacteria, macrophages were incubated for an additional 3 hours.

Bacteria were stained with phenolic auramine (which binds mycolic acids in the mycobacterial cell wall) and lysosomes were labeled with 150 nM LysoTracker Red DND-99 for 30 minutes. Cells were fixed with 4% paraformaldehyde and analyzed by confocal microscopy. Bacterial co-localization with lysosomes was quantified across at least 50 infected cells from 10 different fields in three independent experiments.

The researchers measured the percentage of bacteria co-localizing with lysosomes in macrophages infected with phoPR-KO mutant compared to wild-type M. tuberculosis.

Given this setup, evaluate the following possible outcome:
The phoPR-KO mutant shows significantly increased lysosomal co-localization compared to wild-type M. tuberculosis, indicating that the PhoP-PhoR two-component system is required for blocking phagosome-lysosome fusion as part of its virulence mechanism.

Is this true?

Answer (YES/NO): YES